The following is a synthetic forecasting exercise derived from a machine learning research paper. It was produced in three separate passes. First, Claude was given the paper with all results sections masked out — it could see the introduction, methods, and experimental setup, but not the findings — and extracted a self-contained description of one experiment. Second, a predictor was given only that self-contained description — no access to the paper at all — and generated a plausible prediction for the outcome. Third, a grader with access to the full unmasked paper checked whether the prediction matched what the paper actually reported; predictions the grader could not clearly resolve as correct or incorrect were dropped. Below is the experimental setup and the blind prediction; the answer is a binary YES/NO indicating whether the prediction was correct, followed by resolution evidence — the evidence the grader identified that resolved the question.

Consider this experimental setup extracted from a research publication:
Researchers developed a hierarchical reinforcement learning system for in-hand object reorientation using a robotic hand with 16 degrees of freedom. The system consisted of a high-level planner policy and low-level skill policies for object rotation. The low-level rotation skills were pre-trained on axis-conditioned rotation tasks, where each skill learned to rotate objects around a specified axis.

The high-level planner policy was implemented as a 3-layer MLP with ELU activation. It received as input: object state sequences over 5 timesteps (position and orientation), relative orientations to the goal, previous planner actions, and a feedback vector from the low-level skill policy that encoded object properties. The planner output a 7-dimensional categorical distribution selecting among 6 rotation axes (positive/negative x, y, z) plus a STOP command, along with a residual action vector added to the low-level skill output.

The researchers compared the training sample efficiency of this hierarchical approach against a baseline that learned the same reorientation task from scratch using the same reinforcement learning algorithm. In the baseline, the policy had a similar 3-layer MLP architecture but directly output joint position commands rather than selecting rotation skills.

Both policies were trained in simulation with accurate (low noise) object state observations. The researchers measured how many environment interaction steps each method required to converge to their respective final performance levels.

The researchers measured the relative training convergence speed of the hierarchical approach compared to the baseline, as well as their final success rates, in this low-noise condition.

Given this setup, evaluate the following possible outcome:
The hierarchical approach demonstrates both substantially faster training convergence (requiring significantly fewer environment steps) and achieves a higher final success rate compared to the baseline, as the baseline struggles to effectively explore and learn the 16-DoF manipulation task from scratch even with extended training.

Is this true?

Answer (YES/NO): NO